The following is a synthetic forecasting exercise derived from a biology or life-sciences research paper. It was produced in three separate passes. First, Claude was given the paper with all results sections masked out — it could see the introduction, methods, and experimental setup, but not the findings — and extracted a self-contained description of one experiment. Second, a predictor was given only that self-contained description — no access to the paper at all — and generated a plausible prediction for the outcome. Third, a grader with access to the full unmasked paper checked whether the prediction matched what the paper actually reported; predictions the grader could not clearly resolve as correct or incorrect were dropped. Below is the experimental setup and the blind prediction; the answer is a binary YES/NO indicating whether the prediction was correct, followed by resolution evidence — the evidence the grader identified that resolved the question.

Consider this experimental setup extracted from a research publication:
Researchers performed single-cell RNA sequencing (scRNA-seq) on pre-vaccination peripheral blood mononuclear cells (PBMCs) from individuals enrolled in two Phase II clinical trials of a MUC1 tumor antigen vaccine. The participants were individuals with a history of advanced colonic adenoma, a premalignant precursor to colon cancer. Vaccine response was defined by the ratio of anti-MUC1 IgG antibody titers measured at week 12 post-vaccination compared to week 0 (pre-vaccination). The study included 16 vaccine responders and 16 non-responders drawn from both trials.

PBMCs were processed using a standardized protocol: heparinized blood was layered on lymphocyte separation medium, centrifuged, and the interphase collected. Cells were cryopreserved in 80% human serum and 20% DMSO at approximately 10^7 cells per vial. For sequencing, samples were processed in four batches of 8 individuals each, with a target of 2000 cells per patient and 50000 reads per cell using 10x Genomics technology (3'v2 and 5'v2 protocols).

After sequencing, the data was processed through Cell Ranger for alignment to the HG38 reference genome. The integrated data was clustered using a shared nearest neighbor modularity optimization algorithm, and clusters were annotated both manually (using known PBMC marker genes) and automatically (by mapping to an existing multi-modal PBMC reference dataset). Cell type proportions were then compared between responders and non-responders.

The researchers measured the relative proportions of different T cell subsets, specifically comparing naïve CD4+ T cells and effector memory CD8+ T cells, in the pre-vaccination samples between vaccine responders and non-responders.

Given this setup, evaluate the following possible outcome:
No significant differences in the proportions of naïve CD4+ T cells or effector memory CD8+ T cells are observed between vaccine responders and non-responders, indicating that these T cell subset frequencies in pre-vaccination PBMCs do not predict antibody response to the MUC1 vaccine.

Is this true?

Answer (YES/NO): NO